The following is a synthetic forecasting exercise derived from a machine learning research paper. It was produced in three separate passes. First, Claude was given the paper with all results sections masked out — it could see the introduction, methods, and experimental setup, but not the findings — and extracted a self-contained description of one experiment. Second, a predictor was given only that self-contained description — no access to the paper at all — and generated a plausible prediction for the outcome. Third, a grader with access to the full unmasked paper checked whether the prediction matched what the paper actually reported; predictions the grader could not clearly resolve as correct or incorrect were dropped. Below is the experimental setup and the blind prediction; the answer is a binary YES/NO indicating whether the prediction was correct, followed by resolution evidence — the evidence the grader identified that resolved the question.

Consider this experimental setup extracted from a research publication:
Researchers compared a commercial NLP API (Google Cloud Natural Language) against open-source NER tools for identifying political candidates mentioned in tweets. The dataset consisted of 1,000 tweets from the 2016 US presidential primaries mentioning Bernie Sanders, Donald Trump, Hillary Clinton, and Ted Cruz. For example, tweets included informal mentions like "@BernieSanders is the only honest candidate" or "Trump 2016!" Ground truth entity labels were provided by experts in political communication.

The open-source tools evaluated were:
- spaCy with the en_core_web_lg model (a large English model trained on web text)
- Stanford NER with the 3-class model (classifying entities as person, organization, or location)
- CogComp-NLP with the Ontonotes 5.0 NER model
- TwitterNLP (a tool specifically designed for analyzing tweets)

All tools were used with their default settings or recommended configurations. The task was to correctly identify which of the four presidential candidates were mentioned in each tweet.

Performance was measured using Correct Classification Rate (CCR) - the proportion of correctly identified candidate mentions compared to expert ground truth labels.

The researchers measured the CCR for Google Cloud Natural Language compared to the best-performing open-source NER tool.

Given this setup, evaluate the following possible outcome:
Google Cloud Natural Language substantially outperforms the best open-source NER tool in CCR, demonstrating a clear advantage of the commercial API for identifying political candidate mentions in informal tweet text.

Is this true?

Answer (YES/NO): YES